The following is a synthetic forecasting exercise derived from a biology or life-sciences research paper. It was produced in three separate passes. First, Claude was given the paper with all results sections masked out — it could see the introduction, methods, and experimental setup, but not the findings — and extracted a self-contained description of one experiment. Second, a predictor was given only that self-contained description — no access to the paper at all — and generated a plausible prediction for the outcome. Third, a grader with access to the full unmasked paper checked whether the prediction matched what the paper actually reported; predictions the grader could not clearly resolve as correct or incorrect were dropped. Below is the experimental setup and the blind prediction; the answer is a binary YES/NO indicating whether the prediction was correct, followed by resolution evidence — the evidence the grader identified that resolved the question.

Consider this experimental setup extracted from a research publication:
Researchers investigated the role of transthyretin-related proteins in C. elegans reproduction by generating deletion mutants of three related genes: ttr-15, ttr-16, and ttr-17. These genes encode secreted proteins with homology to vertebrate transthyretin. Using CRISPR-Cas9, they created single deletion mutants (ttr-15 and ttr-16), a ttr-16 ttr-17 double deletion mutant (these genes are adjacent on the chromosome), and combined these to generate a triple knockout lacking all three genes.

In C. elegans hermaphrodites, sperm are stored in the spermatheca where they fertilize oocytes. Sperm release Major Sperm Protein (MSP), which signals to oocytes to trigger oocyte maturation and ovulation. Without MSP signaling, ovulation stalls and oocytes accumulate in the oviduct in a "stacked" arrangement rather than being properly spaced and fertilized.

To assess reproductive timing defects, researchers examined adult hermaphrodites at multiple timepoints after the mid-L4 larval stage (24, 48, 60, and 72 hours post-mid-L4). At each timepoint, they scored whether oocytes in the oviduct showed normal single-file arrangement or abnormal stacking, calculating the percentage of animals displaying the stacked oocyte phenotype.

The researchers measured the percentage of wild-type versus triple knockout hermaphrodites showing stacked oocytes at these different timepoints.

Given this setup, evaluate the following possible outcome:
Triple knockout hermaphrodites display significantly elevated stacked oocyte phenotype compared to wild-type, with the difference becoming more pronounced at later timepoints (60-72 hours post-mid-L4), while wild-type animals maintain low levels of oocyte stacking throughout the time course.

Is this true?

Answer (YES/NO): YES